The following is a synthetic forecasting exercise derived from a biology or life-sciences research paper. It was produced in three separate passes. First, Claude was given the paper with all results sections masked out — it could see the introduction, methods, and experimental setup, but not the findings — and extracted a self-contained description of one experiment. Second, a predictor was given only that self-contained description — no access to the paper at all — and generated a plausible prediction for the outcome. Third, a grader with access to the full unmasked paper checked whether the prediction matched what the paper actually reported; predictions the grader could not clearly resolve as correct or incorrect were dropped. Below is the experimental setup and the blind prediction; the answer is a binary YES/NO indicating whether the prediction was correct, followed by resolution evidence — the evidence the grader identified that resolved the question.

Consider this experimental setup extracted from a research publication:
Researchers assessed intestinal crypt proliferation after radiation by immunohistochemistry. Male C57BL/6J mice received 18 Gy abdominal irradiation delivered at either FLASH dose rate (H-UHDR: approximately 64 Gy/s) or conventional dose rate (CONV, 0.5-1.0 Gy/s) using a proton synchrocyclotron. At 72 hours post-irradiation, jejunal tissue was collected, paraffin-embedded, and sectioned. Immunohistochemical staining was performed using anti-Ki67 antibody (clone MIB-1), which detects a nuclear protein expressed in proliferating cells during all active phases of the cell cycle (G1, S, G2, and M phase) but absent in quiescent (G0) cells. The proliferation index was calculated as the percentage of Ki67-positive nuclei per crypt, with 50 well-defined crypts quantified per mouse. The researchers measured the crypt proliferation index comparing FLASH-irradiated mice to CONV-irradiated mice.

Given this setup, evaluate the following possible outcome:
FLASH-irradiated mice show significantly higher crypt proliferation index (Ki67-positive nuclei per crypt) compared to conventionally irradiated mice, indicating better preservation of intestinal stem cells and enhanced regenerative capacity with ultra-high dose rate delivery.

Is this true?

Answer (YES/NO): YES